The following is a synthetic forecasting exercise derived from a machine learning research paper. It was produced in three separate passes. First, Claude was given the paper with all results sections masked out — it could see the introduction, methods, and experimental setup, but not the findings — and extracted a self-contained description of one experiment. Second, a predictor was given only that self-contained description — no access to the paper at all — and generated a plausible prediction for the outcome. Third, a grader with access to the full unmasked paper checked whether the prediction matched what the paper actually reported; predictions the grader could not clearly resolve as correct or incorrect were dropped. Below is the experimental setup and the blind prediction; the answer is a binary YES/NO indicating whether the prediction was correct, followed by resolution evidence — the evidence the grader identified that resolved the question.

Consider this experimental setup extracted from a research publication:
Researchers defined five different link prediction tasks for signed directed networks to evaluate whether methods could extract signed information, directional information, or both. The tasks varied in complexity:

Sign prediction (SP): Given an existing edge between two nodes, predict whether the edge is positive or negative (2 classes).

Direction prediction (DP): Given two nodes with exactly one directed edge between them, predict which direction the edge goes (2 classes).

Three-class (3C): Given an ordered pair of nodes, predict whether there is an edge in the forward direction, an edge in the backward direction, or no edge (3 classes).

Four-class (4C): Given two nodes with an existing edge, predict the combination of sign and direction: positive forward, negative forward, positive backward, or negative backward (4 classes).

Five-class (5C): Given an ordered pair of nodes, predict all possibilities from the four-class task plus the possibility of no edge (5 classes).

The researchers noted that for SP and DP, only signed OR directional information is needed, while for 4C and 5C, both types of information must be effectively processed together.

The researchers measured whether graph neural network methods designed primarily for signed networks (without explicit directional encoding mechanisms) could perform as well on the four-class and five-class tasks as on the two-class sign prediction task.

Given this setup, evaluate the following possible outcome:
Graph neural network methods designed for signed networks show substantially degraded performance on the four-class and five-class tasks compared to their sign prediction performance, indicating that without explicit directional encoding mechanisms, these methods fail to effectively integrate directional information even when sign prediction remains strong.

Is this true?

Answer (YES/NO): NO